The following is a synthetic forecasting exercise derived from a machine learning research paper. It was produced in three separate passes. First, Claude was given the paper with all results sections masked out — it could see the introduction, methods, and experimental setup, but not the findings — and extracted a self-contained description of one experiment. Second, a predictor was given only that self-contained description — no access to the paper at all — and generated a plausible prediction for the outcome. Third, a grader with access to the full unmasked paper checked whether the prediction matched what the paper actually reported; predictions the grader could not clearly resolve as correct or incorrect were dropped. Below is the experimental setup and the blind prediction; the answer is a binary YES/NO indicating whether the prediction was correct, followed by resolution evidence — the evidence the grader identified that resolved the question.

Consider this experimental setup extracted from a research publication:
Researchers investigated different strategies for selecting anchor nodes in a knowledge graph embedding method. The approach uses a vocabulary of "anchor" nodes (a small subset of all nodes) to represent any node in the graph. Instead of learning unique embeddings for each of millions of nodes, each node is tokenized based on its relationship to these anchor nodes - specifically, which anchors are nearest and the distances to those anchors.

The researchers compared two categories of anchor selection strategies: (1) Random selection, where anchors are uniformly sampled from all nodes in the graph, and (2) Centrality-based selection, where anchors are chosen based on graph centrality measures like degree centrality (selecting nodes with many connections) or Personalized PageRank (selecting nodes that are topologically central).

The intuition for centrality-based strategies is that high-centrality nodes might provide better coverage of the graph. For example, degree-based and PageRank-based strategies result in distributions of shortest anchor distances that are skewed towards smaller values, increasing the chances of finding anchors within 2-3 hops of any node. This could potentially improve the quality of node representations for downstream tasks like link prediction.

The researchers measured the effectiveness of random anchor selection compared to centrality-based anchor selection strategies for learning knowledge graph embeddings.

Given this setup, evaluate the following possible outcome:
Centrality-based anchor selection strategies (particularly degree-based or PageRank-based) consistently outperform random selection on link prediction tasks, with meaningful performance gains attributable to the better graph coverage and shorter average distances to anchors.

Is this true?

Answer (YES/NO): NO